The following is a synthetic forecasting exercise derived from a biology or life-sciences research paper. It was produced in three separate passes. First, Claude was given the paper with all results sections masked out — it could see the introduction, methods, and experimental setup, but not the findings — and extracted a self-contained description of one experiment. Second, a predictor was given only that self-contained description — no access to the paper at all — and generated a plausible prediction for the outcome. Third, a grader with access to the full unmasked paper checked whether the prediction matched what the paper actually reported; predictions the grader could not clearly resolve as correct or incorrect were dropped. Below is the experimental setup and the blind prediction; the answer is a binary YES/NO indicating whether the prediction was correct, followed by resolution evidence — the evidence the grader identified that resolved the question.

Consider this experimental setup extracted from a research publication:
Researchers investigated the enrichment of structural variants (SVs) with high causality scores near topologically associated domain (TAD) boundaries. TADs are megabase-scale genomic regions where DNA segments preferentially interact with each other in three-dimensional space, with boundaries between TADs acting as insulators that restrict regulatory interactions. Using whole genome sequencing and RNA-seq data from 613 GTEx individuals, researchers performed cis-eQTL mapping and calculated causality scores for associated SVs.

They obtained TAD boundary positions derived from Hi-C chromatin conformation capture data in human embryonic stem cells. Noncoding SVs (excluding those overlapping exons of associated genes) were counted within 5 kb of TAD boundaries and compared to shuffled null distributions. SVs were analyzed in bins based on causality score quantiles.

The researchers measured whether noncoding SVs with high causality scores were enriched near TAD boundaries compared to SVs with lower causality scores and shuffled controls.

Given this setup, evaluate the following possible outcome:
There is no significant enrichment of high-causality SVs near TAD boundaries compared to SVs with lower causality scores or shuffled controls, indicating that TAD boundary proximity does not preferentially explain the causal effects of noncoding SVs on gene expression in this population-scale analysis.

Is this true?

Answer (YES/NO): YES